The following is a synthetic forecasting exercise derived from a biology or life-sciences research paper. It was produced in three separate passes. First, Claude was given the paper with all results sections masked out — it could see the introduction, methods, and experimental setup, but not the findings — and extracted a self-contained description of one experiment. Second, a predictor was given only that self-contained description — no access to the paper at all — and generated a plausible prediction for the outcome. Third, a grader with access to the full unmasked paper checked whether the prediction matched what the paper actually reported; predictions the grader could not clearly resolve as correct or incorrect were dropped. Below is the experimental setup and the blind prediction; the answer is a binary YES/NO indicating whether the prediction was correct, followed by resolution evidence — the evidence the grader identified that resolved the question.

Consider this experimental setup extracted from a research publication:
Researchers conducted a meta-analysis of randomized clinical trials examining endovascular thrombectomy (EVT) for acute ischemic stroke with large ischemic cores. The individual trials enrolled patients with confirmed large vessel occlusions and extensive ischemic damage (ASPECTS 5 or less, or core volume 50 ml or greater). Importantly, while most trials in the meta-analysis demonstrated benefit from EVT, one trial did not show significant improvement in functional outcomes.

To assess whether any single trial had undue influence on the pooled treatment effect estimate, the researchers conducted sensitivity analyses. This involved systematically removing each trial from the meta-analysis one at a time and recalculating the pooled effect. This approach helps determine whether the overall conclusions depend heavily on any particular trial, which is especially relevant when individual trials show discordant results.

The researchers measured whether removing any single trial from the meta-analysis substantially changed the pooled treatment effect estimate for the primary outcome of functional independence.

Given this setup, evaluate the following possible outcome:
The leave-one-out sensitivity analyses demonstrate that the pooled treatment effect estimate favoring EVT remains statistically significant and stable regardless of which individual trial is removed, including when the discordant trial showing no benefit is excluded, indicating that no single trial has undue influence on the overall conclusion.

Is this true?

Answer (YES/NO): YES